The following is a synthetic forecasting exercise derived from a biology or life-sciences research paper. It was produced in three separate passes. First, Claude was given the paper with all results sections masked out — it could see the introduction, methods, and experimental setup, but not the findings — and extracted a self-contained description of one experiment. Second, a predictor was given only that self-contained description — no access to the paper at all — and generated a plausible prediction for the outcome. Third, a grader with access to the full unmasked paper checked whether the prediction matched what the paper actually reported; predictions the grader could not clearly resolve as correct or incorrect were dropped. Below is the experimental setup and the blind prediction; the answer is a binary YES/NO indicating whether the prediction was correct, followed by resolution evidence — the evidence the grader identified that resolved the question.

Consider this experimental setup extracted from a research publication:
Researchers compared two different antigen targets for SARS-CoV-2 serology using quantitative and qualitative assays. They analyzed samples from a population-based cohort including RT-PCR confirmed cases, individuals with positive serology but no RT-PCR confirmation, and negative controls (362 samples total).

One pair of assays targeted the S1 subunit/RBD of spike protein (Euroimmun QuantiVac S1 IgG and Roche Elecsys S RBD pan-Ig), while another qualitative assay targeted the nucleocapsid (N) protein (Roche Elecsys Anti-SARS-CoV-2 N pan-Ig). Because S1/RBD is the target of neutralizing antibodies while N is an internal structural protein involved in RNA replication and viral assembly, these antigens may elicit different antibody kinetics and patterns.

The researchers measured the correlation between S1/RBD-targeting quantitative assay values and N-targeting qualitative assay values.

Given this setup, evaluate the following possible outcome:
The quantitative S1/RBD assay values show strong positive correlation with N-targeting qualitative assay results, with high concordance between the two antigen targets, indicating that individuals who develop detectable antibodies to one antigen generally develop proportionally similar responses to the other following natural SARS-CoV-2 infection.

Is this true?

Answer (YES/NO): NO